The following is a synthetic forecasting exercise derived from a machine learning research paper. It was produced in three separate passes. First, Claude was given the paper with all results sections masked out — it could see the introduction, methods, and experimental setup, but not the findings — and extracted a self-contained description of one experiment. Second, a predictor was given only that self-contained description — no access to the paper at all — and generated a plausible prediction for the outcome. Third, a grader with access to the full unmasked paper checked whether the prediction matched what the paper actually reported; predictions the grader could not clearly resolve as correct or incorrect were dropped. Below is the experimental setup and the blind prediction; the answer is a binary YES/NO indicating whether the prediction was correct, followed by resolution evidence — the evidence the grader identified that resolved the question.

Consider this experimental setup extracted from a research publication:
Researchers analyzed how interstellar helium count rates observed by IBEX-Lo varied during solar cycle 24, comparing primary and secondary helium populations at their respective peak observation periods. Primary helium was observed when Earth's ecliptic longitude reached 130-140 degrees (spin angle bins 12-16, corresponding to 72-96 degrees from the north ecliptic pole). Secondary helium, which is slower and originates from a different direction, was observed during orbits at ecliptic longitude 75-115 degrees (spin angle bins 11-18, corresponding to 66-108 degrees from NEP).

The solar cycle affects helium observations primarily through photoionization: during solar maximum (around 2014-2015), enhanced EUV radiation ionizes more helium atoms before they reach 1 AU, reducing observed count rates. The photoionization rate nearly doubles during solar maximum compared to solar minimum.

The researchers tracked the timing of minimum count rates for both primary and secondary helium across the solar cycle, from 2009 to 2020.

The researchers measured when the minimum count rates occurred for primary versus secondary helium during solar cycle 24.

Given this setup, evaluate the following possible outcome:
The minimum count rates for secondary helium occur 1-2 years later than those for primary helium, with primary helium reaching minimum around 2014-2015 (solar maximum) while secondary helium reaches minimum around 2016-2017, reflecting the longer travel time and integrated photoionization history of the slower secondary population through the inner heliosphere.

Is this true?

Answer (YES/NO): NO